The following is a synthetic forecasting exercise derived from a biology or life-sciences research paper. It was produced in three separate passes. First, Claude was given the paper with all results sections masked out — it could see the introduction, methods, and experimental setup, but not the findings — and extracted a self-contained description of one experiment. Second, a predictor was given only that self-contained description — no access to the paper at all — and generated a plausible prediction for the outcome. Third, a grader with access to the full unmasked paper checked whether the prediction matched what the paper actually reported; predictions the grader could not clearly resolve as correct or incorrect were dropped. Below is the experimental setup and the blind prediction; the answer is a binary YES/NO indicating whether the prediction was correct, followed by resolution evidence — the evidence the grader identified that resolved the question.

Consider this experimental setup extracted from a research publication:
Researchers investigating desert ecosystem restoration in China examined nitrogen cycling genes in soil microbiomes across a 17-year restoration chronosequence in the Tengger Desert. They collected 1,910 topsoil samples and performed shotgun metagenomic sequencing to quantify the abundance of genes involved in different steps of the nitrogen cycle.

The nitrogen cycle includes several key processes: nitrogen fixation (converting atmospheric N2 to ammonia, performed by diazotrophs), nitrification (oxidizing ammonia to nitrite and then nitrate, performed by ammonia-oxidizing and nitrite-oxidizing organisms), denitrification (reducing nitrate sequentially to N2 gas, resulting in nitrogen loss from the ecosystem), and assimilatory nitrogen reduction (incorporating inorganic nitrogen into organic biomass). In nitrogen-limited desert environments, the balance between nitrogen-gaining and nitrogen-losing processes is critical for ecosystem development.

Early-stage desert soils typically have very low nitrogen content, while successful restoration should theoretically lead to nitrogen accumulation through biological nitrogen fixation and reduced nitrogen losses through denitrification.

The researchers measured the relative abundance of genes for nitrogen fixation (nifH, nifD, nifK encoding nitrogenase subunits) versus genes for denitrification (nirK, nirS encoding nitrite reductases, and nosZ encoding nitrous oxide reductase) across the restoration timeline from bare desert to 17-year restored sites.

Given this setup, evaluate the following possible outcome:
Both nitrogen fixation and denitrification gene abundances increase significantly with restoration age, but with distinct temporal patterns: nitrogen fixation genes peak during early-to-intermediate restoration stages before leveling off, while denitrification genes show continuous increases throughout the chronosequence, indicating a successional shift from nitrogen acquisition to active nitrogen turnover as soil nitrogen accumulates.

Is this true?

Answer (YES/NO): NO